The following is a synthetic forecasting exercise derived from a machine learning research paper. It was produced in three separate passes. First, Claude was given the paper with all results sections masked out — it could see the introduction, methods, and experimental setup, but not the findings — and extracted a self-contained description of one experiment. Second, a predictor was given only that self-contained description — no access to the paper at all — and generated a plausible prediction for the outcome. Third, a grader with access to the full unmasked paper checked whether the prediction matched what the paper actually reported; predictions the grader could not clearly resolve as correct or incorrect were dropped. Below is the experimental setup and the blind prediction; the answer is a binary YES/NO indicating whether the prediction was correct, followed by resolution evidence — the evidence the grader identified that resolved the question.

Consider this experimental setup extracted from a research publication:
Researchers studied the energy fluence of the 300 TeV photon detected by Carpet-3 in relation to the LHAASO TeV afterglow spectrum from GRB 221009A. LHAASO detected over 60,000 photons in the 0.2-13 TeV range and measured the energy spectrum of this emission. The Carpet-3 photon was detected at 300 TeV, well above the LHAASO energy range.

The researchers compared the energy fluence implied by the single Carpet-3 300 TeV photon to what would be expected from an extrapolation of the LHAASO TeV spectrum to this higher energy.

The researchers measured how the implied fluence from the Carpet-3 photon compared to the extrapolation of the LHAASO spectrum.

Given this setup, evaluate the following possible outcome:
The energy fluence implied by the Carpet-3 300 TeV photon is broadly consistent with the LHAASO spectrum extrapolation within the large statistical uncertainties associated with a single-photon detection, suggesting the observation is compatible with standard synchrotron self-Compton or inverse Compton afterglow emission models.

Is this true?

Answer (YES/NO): NO